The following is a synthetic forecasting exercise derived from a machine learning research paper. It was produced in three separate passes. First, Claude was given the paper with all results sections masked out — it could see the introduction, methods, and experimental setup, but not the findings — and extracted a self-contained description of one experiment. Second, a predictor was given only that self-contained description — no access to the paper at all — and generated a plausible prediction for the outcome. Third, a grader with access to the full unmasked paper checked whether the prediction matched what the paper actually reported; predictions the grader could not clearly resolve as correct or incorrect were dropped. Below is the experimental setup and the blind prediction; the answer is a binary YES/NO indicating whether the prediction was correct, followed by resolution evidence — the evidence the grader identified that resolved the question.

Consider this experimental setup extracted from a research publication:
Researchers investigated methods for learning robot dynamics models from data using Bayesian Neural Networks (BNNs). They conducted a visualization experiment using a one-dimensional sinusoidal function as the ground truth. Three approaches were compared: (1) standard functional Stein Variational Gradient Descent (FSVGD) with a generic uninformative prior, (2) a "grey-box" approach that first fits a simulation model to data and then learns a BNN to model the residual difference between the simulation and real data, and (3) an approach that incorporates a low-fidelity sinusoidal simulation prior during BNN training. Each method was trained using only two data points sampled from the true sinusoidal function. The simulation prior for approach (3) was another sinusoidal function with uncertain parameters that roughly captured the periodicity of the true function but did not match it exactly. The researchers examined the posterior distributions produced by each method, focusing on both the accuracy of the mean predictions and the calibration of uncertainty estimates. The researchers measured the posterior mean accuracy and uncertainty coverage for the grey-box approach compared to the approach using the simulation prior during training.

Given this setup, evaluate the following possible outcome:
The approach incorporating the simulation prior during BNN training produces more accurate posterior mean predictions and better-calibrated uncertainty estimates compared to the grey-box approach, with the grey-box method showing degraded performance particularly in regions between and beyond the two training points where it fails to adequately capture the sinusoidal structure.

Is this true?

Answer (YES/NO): NO